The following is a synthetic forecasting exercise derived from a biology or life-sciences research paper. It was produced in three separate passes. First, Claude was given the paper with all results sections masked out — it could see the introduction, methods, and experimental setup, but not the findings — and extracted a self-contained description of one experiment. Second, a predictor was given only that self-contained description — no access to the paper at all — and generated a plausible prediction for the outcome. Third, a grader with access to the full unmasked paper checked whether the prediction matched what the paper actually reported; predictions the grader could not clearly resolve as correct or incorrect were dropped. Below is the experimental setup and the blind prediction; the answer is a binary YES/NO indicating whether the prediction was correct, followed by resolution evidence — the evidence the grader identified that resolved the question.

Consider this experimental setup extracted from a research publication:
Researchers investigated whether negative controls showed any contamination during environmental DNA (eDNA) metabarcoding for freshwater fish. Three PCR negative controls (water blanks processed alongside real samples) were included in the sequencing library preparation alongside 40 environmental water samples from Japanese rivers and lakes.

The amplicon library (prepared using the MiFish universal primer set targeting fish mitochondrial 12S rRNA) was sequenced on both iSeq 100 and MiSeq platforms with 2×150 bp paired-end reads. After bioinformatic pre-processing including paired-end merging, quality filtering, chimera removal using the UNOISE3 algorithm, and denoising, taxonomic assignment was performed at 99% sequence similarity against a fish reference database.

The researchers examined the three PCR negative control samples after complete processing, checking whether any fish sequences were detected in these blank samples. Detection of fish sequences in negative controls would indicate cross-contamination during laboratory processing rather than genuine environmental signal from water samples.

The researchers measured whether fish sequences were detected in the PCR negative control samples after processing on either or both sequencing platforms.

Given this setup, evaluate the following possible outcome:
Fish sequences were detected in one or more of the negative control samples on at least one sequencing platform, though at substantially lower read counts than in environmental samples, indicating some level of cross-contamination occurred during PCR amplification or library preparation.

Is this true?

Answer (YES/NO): YES